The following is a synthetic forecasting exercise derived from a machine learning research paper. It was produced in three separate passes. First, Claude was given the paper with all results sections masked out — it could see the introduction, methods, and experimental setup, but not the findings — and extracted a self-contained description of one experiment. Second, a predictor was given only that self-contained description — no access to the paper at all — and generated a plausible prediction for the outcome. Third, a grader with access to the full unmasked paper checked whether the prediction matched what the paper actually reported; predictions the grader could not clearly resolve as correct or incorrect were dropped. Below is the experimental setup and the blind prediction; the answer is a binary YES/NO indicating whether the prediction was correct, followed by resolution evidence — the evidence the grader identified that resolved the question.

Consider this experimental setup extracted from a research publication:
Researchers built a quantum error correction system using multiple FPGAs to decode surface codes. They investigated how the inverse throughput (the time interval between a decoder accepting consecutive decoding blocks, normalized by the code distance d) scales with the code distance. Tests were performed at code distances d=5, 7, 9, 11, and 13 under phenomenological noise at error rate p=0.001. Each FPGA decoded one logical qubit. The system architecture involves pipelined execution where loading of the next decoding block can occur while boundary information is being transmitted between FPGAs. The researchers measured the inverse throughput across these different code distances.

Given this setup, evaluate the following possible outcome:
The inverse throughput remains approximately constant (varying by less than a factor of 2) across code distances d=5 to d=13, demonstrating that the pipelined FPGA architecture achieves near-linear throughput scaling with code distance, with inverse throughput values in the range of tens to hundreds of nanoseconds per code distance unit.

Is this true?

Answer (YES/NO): YES